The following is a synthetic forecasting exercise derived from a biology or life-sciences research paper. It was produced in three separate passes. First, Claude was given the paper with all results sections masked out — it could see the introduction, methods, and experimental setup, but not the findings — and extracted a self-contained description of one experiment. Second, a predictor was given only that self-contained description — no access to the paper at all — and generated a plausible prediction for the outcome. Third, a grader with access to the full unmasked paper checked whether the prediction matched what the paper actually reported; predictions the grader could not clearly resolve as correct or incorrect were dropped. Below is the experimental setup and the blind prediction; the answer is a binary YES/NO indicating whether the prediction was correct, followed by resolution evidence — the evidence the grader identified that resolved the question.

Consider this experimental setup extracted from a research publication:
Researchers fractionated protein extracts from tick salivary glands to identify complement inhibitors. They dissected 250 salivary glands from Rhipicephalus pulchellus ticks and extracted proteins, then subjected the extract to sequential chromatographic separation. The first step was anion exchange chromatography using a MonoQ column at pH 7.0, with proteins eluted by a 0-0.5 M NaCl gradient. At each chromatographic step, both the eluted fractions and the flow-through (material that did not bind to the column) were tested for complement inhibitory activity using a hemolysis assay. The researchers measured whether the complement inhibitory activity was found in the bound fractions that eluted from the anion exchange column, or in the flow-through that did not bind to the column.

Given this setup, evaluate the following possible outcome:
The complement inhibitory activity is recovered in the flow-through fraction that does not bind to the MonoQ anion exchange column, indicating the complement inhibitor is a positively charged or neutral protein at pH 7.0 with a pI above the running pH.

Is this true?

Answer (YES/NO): YES